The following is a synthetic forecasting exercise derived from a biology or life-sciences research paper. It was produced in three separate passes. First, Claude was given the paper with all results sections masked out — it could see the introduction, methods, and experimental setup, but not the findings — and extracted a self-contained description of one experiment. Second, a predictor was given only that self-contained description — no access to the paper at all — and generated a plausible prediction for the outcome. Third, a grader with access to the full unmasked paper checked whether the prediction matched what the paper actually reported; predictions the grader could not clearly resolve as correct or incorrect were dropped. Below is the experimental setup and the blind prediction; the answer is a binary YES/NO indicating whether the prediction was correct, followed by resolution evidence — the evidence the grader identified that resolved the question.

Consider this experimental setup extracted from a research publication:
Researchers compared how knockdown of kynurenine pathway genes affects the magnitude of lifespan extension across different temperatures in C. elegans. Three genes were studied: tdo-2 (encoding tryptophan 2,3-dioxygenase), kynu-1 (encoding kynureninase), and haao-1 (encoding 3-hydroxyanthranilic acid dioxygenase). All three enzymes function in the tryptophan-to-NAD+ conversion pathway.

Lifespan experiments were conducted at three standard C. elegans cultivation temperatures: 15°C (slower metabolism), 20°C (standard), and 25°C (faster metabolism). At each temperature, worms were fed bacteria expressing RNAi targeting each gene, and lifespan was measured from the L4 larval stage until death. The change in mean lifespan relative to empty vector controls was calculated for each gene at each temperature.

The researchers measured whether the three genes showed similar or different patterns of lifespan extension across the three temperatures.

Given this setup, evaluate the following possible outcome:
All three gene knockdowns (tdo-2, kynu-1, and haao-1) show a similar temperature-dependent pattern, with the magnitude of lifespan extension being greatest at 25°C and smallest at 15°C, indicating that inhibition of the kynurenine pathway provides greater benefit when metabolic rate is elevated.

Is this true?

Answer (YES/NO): NO